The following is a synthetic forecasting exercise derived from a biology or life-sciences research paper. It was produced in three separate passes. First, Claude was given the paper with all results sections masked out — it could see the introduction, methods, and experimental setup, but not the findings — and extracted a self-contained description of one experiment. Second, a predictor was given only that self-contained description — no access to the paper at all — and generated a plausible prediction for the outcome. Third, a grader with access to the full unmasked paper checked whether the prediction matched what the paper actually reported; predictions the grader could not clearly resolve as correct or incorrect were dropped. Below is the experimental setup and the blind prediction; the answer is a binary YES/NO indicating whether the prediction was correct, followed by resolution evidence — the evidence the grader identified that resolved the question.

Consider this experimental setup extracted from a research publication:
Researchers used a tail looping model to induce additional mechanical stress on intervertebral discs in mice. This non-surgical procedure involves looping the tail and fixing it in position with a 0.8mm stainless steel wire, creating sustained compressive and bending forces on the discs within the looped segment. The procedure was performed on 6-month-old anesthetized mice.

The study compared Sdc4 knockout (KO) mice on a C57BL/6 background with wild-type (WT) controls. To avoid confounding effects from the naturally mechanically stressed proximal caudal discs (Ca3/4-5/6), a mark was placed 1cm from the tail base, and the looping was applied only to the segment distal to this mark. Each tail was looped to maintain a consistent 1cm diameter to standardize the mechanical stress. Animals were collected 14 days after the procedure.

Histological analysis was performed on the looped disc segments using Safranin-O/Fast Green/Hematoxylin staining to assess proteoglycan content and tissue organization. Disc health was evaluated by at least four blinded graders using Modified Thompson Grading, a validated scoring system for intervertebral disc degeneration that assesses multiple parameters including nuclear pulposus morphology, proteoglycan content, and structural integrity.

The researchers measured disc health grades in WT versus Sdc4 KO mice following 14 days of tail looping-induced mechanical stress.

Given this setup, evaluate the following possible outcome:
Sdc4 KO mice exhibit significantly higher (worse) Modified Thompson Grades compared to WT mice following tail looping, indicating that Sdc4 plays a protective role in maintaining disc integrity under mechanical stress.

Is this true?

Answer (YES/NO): NO